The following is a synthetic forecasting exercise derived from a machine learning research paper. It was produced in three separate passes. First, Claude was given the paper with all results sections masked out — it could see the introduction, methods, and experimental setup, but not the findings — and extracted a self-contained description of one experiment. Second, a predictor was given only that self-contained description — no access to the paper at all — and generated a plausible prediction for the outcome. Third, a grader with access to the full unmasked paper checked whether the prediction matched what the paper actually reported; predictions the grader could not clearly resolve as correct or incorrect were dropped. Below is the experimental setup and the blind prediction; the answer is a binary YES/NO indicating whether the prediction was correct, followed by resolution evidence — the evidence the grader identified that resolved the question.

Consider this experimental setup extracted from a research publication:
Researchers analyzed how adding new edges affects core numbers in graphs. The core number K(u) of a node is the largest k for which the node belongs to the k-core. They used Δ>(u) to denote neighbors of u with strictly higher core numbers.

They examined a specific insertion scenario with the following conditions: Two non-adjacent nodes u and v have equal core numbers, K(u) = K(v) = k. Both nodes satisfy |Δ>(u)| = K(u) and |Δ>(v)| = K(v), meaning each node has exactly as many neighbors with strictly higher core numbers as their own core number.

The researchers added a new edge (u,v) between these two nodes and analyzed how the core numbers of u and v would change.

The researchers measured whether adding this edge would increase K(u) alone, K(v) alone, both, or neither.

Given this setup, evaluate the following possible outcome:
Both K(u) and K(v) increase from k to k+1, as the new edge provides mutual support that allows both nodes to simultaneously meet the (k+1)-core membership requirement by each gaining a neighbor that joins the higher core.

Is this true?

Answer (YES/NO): YES